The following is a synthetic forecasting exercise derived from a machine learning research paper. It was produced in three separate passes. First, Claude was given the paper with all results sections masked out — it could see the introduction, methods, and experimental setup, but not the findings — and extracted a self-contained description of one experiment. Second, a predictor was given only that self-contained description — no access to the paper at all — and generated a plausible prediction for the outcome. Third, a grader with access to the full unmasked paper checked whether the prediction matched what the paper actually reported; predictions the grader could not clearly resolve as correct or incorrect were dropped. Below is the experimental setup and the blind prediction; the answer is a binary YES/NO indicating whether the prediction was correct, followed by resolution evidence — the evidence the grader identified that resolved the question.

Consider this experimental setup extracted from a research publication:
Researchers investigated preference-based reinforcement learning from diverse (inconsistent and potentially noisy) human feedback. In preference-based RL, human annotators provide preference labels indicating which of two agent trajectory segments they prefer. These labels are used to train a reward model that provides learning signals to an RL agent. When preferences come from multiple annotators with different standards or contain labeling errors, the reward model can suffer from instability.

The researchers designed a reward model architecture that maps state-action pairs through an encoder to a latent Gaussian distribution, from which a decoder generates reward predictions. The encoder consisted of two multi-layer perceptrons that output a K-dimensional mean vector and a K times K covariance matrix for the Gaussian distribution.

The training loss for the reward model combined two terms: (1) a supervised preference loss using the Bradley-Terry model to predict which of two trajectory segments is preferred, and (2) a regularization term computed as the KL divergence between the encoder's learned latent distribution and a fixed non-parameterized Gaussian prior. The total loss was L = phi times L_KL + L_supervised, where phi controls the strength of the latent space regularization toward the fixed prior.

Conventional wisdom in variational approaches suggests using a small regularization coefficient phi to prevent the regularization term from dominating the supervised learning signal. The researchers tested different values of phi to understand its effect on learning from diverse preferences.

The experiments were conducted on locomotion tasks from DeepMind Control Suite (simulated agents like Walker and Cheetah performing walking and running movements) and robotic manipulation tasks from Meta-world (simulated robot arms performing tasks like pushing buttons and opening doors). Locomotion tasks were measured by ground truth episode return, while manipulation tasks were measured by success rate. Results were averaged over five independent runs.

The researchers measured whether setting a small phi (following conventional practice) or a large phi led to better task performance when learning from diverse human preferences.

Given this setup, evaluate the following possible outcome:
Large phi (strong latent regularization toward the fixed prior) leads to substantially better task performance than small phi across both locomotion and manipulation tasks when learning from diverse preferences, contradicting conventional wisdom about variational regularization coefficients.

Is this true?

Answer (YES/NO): YES